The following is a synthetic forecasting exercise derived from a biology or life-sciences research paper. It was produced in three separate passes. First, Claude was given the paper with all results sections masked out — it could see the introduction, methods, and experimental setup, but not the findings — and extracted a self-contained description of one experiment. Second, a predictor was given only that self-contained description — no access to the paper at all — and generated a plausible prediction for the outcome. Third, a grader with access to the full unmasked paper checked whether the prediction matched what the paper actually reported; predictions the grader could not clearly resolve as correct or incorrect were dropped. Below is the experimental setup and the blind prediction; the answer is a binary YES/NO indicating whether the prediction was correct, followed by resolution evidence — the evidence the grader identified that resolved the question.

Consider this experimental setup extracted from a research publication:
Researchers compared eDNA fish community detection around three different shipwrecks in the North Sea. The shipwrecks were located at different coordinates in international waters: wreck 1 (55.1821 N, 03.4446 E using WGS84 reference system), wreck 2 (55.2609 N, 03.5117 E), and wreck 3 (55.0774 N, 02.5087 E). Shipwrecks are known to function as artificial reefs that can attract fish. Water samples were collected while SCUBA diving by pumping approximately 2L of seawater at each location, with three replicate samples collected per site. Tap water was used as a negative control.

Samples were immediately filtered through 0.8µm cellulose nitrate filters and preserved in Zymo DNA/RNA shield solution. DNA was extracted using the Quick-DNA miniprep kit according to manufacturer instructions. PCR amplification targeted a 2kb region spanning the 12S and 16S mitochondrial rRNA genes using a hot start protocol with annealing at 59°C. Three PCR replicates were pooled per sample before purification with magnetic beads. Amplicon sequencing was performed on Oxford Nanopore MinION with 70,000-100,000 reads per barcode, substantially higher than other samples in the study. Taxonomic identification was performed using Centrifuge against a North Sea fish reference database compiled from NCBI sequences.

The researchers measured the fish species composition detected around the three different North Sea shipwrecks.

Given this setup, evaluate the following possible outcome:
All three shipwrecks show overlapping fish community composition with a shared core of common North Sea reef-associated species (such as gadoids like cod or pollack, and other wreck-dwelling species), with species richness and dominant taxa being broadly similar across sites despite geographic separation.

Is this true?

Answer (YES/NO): NO